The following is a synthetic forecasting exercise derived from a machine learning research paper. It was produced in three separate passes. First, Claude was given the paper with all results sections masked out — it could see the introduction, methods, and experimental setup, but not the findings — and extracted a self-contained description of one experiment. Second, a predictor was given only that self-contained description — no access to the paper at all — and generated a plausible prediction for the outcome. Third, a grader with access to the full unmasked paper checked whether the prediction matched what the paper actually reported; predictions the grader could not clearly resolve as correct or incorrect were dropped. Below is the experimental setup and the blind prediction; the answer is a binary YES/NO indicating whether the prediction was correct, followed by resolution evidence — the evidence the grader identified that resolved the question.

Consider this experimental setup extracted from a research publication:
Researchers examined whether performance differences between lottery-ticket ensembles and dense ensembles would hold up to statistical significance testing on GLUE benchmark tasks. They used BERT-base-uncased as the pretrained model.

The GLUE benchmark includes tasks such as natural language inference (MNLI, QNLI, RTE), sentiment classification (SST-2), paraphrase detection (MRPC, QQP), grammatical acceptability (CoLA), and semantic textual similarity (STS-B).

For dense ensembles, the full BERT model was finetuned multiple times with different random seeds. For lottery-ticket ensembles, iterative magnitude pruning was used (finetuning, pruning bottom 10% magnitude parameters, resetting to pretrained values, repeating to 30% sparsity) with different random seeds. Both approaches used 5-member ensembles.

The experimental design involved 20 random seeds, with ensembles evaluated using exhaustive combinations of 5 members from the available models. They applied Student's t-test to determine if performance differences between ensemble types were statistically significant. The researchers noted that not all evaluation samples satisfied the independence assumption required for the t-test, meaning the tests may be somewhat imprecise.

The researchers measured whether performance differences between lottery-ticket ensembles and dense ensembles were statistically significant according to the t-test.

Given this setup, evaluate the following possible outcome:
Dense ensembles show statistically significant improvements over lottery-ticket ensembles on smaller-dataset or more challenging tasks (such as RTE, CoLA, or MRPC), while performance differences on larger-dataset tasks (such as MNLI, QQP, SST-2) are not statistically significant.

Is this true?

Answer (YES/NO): NO